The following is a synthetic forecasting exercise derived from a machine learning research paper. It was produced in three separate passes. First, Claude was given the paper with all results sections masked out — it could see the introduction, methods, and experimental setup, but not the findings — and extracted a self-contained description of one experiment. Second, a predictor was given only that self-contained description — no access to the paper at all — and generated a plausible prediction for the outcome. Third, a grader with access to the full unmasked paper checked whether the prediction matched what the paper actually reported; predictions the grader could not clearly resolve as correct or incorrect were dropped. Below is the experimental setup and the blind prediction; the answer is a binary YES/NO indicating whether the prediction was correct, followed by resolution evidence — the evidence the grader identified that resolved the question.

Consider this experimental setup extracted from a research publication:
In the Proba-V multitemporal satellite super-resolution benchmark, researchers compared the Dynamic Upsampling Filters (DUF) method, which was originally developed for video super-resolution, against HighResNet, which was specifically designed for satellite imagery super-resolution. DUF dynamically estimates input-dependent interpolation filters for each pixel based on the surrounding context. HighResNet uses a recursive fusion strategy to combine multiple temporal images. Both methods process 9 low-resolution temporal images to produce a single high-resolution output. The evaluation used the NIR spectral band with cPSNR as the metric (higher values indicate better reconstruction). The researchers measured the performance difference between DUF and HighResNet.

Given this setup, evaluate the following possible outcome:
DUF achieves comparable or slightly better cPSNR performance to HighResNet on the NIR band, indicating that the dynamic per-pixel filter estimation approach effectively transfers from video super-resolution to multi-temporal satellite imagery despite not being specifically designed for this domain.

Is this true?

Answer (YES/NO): NO